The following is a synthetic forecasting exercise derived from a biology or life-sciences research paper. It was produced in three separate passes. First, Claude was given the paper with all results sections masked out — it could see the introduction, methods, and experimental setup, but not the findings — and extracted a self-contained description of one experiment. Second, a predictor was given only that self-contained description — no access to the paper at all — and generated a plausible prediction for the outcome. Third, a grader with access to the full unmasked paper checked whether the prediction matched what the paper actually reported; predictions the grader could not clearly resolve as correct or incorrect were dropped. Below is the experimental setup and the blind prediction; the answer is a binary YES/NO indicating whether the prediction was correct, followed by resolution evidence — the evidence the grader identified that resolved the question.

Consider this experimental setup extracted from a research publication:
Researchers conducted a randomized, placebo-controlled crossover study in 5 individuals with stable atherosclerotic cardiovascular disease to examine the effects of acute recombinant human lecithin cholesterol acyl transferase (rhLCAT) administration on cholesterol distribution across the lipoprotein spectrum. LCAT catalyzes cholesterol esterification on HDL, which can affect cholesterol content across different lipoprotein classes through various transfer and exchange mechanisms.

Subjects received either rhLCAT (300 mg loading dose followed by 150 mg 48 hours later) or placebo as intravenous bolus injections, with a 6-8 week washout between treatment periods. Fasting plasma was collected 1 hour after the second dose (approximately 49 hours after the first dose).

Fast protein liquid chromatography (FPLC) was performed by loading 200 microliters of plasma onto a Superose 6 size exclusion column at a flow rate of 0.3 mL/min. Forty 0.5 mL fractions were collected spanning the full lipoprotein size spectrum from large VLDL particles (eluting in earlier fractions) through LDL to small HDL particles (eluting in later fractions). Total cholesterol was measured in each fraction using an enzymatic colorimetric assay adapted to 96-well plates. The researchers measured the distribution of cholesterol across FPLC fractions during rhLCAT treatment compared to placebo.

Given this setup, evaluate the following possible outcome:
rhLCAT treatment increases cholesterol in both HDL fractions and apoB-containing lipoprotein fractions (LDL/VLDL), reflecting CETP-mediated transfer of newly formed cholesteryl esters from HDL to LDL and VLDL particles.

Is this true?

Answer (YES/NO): NO